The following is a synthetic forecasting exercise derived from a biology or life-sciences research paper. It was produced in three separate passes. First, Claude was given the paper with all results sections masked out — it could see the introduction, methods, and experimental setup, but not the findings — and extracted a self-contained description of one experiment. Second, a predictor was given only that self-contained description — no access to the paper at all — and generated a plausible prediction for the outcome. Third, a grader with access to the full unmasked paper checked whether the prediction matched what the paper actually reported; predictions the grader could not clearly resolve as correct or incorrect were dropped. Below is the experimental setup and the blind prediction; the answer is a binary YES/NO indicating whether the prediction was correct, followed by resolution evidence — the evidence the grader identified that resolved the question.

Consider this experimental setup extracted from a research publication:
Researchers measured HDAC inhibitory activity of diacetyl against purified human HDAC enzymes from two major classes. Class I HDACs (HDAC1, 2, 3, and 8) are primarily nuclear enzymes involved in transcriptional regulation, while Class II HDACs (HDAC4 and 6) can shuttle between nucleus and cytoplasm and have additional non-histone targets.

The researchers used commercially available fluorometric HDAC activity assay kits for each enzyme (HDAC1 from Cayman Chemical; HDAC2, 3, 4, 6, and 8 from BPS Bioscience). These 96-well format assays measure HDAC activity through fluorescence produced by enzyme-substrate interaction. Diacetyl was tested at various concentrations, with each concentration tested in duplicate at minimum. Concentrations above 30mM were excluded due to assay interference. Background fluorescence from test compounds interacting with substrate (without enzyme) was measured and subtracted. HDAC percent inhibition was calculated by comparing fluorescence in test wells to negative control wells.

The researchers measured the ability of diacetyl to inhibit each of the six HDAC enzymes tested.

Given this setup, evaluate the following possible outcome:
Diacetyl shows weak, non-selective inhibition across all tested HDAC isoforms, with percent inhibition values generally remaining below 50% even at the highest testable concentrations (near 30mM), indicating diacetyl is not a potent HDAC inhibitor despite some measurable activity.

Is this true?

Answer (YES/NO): NO